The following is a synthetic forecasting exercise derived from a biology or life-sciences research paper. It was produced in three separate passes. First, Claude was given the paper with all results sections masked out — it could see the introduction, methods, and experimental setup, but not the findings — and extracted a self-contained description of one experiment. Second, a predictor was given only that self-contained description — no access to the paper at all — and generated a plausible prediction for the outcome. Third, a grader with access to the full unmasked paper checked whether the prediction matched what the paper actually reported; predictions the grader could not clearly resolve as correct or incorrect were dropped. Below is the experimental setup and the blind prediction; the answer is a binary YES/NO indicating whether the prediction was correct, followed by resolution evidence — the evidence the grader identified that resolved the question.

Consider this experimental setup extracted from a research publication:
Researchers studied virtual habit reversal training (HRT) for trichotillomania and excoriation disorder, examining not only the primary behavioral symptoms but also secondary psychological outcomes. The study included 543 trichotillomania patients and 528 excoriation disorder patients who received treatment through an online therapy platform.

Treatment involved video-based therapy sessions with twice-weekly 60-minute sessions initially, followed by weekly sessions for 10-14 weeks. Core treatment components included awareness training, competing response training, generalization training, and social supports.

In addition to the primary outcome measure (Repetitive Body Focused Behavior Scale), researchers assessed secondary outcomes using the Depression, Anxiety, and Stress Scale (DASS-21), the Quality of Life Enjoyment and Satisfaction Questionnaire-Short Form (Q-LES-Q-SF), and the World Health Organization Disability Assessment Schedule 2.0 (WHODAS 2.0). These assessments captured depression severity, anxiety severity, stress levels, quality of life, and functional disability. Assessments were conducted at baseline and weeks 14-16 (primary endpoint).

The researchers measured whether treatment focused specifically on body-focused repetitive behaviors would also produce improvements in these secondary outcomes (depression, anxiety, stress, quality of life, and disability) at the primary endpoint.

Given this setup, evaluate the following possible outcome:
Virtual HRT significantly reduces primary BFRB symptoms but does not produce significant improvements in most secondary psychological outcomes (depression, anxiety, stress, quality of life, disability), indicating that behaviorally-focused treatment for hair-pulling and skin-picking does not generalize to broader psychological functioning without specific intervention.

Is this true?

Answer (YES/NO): NO